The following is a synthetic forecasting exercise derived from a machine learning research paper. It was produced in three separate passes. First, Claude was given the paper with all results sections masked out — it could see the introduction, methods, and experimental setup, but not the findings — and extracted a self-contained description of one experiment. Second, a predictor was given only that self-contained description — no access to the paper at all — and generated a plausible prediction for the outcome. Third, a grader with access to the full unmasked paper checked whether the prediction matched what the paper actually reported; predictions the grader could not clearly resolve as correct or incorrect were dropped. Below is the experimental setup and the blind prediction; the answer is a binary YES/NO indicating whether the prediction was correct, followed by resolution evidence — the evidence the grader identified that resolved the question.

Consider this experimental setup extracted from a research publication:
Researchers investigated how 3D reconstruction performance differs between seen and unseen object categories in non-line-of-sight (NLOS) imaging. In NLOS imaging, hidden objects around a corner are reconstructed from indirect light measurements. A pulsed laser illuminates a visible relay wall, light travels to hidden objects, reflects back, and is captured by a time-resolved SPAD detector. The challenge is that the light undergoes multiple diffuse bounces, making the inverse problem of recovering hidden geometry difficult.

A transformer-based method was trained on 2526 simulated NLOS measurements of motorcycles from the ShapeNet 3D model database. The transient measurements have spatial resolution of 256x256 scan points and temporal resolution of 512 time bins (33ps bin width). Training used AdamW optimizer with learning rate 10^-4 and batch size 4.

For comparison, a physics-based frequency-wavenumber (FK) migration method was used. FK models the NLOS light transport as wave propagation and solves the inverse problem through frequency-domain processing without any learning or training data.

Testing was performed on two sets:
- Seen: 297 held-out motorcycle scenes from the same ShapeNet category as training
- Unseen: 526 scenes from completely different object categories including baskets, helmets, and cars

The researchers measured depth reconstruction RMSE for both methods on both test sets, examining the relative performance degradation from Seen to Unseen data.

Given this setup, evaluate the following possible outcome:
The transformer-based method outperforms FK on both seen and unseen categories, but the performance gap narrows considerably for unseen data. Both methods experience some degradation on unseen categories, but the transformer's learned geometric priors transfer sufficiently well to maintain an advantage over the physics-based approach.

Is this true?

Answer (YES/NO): YES